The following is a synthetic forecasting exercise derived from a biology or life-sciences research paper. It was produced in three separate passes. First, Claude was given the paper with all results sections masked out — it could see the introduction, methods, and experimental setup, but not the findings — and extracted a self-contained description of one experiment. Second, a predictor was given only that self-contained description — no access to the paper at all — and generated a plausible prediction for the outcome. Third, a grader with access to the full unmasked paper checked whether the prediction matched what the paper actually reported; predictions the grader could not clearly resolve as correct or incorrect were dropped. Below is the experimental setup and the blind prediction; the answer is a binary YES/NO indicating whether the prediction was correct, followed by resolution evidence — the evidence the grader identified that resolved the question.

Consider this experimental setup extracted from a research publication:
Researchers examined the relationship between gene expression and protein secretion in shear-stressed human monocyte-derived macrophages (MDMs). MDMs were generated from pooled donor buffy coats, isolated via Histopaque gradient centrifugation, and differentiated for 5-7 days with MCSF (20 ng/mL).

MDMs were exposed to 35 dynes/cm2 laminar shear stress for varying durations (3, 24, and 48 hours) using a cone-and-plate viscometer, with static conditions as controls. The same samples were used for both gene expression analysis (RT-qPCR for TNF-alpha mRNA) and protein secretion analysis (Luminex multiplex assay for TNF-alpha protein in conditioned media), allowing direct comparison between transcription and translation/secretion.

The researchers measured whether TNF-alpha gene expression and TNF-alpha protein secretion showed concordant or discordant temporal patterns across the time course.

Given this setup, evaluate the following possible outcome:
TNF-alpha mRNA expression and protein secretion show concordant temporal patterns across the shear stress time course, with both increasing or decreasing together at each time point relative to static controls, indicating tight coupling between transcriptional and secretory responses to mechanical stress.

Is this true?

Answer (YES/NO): NO